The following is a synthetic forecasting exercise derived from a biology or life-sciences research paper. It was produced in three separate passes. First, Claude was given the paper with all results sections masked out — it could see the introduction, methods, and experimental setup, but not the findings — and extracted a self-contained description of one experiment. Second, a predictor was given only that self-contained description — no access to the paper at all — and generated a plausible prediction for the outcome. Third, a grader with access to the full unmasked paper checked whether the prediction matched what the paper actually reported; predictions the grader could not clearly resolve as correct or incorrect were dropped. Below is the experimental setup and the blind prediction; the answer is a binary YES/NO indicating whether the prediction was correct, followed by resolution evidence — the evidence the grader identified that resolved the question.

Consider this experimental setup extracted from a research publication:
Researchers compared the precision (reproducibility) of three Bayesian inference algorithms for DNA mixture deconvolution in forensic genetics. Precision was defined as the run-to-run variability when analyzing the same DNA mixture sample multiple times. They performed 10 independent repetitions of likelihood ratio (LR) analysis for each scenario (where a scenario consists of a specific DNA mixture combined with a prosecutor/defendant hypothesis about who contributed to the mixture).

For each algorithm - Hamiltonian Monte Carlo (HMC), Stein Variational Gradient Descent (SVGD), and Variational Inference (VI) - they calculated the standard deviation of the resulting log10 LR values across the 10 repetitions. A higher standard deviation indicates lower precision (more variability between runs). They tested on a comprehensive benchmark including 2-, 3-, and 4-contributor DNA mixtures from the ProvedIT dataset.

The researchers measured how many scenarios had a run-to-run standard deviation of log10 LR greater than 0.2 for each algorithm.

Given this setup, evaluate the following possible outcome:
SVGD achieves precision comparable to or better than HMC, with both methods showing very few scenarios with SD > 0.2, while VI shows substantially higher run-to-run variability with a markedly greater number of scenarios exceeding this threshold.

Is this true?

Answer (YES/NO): NO